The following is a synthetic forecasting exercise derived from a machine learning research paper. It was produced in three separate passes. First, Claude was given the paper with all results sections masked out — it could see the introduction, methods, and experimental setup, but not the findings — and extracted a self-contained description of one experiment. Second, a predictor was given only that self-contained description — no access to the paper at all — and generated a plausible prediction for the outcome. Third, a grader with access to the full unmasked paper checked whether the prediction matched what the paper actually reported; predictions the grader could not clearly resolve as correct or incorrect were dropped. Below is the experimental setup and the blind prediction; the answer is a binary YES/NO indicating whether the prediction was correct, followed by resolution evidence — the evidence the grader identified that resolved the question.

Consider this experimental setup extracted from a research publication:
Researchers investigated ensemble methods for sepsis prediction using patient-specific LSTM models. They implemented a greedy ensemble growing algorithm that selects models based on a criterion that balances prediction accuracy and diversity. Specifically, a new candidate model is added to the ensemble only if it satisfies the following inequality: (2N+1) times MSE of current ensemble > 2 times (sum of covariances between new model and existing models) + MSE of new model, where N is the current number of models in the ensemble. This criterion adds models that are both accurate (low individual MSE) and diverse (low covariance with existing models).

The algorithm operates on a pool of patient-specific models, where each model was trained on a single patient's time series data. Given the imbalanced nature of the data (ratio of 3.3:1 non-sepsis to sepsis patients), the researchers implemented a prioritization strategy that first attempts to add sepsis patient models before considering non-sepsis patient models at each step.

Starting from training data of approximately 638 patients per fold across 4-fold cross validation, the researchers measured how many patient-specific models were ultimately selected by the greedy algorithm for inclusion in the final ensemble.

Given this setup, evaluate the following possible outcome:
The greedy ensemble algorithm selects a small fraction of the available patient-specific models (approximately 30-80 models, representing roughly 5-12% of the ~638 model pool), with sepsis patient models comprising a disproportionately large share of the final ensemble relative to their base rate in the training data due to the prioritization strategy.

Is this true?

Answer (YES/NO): NO